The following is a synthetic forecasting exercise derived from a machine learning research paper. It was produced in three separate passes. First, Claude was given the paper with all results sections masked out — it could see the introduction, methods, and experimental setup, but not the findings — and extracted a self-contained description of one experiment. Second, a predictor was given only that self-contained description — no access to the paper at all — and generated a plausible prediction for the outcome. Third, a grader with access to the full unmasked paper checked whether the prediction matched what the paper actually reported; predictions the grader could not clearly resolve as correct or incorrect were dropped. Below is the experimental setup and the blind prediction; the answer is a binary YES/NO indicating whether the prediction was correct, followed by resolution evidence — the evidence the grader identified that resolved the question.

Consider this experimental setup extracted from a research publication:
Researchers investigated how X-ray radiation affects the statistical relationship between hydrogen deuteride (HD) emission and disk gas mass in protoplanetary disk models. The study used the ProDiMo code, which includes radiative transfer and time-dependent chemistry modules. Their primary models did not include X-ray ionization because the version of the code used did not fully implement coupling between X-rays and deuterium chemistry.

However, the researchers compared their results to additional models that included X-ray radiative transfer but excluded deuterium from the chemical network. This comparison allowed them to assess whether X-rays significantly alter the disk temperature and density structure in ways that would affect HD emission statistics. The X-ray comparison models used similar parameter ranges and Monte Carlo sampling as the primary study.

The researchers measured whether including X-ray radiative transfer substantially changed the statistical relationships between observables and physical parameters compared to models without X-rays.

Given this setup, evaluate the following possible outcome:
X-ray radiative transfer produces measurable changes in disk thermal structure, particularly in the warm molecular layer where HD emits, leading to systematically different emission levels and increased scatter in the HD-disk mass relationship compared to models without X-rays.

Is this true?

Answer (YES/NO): NO